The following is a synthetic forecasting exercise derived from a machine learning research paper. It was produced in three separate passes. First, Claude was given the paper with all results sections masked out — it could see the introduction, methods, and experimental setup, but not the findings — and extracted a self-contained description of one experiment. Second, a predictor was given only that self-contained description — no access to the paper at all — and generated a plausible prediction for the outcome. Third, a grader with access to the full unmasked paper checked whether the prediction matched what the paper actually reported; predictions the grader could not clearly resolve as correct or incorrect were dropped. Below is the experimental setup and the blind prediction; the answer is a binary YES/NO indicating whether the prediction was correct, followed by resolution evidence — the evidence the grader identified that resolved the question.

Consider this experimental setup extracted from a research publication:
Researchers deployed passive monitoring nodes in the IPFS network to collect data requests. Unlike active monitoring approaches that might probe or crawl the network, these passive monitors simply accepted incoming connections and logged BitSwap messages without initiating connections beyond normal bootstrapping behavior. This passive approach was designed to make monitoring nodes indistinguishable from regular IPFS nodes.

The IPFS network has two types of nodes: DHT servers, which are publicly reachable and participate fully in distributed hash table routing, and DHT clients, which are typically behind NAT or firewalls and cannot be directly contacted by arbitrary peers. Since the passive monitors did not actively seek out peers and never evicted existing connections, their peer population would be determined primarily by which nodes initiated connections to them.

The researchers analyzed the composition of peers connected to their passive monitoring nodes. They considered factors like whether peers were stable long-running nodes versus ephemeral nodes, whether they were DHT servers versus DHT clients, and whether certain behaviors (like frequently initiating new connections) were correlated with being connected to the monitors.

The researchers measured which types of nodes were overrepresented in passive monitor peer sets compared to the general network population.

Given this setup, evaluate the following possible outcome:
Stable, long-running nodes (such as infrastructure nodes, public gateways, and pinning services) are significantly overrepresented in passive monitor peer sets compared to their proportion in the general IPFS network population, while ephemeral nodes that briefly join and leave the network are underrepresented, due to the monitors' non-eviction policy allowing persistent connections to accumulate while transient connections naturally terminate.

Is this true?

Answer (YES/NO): NO